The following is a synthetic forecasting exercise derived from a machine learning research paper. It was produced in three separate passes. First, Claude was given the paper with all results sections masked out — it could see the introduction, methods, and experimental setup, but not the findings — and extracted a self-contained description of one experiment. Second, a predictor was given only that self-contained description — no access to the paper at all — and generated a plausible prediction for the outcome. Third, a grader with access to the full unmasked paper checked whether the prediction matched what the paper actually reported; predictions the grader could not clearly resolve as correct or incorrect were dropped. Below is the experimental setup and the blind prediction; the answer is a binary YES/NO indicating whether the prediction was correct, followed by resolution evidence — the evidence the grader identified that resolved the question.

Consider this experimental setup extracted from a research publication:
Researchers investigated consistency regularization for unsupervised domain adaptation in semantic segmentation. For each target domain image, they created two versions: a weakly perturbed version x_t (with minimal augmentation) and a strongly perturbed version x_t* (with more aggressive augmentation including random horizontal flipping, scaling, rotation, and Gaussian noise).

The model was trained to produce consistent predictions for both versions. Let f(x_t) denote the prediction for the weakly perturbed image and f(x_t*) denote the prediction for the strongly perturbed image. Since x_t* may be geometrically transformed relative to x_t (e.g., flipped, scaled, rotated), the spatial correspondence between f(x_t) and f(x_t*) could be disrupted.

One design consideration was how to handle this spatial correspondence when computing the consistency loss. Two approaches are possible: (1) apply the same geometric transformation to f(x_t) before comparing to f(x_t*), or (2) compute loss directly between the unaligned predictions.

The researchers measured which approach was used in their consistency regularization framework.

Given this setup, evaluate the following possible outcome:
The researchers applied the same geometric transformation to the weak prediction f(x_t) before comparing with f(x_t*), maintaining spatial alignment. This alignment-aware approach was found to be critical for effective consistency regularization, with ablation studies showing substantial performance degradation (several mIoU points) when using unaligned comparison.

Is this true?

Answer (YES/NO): NO